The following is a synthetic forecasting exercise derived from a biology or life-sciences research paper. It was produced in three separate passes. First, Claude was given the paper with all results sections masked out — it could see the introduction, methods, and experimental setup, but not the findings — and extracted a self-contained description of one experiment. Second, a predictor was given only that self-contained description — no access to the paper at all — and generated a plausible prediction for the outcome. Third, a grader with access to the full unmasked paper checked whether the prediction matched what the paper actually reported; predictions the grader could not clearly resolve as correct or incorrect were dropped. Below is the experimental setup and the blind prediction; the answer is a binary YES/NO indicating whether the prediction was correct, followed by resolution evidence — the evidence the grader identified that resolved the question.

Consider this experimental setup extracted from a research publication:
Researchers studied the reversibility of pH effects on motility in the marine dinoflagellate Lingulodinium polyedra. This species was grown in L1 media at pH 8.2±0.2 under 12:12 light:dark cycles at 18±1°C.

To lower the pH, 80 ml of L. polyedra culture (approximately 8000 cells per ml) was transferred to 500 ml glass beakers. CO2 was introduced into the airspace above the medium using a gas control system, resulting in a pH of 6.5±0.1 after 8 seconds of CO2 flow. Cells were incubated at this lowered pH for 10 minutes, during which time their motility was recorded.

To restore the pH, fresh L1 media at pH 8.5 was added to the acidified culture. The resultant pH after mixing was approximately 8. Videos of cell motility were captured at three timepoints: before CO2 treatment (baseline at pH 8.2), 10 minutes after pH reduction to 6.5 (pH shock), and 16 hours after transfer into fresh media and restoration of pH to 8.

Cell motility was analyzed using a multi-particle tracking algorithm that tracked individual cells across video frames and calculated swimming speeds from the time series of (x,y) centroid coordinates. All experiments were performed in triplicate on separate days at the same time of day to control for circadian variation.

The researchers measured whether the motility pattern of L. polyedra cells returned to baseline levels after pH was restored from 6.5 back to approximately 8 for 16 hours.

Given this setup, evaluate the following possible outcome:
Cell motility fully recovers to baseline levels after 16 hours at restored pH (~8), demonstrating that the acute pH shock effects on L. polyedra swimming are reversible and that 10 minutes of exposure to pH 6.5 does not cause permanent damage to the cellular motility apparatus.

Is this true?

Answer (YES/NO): YES